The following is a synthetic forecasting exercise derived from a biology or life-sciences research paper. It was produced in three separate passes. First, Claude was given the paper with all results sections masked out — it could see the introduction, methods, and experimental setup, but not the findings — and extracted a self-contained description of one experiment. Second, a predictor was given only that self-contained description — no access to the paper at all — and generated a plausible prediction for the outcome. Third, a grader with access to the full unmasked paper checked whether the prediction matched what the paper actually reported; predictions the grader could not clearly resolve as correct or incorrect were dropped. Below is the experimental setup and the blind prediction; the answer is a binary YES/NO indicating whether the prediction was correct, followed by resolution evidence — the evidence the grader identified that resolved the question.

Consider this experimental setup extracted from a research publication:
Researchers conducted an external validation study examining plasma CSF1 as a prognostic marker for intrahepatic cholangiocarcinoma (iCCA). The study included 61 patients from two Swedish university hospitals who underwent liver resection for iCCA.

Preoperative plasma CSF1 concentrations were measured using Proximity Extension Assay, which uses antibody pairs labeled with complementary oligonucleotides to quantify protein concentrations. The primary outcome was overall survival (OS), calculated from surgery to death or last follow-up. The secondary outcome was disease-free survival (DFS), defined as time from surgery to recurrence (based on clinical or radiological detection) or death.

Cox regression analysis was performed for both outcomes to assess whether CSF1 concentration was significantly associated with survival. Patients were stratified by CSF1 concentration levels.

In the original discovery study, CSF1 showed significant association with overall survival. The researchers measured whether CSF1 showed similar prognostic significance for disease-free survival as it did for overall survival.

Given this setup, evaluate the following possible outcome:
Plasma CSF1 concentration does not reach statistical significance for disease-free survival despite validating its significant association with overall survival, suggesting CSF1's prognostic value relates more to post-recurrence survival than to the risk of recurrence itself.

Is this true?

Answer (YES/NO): NO